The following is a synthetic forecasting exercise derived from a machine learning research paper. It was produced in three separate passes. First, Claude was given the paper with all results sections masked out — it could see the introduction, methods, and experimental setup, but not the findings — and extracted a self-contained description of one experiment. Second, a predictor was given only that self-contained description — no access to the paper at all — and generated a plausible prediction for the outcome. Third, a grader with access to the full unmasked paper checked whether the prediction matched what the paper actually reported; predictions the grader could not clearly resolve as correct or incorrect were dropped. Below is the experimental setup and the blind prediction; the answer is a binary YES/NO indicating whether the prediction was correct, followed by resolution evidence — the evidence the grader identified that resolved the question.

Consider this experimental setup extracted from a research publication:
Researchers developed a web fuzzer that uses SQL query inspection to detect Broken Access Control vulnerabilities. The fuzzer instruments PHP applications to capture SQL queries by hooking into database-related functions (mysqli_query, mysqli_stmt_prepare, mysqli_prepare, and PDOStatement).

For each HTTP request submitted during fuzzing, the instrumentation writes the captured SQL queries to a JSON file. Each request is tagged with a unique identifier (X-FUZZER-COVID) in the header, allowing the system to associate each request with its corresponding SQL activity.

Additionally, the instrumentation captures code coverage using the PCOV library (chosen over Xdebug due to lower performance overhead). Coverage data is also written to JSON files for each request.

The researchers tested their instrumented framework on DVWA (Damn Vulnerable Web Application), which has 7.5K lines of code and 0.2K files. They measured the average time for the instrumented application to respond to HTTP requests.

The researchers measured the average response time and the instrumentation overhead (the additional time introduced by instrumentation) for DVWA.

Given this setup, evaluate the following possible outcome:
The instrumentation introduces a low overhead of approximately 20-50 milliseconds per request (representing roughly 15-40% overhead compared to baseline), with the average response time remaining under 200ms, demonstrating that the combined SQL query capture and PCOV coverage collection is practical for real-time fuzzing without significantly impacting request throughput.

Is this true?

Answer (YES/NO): NO